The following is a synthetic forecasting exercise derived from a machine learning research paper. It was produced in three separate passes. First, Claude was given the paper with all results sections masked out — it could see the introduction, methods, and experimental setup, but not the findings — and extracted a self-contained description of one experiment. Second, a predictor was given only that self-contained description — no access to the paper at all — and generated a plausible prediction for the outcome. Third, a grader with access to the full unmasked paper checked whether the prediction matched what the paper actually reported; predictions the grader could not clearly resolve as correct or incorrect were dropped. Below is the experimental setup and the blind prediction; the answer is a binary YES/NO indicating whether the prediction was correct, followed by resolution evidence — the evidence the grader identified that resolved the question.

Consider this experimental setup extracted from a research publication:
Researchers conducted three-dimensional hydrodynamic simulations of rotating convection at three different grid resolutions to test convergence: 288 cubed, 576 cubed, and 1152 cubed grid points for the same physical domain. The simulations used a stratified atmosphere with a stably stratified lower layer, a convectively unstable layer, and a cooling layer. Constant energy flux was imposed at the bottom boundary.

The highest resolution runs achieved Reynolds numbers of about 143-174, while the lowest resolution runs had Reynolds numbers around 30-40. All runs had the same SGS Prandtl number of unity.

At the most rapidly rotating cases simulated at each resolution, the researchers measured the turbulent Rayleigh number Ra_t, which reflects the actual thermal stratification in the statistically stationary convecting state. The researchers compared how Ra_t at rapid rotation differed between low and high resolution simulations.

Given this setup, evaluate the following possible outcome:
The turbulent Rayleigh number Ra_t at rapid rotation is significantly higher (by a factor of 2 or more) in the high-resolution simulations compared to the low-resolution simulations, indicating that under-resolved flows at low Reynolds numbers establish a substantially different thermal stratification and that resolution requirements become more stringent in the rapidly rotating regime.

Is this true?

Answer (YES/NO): YES